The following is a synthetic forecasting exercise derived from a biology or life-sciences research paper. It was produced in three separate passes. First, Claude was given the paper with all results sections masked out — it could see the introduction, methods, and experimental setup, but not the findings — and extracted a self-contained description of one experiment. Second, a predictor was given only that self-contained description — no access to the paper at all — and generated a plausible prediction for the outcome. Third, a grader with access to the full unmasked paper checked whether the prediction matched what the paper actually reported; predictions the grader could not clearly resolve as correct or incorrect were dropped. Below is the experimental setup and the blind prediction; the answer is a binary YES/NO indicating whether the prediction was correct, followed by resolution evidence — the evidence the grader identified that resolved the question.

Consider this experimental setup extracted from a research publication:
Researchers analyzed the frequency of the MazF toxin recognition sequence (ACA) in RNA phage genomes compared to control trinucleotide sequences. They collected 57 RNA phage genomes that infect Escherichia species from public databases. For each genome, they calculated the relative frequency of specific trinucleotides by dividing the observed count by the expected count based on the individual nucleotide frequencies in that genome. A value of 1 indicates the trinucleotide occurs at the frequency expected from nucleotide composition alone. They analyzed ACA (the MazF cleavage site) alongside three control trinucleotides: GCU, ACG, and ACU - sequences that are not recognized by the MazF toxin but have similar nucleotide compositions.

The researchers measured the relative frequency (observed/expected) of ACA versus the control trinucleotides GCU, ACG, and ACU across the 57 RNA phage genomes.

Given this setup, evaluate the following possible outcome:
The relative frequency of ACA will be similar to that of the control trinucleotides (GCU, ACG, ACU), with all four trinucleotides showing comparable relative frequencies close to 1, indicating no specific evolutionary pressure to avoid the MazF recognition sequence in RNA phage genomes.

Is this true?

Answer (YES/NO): NO